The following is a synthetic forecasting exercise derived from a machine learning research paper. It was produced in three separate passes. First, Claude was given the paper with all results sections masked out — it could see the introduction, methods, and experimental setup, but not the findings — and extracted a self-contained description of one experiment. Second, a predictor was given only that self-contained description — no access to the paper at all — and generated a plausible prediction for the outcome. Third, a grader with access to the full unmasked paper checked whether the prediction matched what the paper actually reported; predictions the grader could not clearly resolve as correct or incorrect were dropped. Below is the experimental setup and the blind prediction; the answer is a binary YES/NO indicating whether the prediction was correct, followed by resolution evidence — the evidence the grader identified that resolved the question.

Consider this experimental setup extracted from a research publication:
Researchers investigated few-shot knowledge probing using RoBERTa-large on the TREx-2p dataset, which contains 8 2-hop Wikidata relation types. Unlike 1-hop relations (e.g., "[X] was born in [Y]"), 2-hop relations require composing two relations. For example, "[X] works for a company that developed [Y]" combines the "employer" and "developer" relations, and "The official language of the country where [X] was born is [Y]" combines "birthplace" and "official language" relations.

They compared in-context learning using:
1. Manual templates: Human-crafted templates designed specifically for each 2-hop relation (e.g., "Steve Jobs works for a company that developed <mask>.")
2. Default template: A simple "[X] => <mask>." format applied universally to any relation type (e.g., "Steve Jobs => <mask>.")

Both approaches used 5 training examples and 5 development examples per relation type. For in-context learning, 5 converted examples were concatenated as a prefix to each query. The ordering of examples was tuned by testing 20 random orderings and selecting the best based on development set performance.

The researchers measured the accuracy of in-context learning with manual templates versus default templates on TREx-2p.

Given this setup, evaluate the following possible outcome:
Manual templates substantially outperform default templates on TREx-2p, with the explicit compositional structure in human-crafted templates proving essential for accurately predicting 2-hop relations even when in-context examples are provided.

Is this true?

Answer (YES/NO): NO